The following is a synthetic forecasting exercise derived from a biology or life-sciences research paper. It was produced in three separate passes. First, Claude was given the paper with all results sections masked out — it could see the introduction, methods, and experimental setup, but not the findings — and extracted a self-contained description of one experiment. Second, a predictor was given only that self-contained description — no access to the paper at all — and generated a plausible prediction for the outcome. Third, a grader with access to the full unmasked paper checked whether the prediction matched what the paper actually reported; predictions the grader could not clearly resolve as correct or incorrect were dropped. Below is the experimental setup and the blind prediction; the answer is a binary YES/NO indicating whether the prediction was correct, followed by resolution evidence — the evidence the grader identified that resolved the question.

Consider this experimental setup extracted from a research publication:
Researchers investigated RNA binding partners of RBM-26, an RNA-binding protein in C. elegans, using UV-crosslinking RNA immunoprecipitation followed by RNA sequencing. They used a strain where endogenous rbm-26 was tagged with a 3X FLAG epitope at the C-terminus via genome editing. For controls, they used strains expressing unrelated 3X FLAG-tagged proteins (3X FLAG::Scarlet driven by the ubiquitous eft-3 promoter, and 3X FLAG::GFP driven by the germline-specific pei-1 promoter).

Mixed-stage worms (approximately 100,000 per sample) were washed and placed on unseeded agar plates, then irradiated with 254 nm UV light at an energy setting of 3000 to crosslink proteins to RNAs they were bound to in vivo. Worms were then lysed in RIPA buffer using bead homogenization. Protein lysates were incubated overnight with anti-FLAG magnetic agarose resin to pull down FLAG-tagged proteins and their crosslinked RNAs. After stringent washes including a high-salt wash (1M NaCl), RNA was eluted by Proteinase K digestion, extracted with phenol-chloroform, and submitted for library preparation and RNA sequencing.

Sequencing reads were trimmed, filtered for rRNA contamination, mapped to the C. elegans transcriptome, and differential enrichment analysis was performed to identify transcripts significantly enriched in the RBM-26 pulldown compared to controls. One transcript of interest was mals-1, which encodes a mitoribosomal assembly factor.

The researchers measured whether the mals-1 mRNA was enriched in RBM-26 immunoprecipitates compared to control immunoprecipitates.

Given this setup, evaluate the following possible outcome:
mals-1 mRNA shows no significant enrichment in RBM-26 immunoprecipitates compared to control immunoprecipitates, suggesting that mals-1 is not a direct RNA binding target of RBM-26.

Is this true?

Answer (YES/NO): NO